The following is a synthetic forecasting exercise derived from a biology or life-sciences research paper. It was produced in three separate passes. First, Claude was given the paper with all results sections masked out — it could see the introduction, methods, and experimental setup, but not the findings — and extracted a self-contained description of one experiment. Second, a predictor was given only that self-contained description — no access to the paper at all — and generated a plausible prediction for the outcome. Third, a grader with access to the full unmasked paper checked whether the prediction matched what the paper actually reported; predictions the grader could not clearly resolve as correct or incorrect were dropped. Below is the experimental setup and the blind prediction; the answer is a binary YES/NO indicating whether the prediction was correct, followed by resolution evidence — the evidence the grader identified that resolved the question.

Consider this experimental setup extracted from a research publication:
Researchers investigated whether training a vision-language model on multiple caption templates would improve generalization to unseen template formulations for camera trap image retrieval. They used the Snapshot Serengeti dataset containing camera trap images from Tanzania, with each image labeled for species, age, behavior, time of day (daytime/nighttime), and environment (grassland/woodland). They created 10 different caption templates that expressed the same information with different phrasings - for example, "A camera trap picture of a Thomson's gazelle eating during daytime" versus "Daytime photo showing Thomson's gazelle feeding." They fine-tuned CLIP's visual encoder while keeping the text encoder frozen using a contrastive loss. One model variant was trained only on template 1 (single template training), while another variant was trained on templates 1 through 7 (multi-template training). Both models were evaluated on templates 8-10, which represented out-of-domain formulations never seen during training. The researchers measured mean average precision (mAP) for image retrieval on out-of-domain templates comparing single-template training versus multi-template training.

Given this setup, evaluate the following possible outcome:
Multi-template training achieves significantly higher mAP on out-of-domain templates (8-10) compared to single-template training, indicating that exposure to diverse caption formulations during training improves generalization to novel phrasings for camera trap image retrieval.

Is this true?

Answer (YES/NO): NO